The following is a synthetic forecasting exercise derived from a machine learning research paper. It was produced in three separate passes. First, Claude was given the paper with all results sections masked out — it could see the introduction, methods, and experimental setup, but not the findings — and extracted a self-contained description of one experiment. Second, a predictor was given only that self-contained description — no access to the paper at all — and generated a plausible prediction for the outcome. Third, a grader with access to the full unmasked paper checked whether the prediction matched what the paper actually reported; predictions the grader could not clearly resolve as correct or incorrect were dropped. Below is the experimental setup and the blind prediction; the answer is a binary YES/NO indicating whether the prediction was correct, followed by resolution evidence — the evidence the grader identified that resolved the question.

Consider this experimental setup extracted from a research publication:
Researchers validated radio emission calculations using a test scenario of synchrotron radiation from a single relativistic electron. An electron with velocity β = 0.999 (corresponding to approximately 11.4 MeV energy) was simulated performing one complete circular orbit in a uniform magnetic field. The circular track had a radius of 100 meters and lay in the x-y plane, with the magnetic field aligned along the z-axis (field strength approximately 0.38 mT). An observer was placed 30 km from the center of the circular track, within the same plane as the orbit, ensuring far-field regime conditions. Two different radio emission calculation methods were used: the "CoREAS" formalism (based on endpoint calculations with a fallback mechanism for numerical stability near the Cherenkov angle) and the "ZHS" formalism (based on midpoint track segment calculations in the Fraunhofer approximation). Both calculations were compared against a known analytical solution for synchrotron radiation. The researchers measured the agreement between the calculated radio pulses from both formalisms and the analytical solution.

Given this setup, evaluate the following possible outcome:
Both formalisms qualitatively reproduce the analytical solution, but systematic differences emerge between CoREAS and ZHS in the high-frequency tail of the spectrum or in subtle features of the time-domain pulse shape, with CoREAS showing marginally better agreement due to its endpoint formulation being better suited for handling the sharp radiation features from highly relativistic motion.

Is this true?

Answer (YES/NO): NO